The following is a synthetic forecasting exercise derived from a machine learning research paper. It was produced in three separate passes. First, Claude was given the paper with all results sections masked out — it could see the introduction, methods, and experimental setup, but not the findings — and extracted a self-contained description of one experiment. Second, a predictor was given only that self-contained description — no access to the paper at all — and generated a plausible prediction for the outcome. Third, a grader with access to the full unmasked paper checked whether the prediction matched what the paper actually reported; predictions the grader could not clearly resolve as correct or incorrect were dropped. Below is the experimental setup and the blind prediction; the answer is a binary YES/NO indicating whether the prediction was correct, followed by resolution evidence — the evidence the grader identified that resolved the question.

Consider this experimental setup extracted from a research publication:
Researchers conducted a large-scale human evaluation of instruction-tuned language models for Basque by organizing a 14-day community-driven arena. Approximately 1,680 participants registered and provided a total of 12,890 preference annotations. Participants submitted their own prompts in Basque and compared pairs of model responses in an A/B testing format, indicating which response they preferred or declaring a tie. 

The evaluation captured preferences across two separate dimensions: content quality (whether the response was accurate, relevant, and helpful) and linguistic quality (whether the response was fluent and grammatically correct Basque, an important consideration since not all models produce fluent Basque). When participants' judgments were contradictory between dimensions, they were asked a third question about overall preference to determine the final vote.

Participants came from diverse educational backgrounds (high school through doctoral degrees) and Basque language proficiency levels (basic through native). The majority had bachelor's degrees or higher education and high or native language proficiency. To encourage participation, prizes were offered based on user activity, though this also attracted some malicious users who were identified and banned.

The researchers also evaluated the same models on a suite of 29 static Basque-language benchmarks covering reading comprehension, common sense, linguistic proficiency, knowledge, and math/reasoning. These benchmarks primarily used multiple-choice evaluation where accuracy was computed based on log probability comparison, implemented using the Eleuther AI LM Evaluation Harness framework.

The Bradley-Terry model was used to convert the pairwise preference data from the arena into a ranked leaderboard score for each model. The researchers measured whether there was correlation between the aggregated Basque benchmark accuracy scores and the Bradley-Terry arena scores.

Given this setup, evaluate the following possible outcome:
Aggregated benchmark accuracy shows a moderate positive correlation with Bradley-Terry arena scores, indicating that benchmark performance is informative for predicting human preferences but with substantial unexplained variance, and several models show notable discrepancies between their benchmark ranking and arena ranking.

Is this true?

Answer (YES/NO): NO